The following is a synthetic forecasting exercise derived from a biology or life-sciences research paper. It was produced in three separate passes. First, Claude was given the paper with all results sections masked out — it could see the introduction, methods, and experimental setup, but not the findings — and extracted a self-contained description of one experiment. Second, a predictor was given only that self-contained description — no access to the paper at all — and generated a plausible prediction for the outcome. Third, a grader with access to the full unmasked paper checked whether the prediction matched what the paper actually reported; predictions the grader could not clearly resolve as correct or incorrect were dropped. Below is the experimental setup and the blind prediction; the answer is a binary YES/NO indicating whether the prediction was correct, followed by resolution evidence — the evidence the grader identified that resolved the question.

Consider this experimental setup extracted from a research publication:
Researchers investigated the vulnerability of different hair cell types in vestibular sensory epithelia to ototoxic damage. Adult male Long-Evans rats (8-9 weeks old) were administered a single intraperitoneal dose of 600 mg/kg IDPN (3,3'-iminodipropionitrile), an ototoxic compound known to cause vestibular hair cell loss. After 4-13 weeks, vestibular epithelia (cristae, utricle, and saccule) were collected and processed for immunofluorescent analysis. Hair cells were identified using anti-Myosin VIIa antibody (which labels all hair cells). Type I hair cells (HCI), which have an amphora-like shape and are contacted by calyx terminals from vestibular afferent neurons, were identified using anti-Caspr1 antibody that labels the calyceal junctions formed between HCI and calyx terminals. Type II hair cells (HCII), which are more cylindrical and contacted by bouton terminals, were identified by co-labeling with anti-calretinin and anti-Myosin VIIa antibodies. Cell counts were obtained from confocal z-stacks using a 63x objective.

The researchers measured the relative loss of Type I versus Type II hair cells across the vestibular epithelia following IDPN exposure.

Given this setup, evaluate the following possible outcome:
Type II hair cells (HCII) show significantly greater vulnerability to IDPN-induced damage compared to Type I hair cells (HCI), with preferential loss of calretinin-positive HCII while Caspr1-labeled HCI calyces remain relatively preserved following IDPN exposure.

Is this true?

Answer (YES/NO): NO